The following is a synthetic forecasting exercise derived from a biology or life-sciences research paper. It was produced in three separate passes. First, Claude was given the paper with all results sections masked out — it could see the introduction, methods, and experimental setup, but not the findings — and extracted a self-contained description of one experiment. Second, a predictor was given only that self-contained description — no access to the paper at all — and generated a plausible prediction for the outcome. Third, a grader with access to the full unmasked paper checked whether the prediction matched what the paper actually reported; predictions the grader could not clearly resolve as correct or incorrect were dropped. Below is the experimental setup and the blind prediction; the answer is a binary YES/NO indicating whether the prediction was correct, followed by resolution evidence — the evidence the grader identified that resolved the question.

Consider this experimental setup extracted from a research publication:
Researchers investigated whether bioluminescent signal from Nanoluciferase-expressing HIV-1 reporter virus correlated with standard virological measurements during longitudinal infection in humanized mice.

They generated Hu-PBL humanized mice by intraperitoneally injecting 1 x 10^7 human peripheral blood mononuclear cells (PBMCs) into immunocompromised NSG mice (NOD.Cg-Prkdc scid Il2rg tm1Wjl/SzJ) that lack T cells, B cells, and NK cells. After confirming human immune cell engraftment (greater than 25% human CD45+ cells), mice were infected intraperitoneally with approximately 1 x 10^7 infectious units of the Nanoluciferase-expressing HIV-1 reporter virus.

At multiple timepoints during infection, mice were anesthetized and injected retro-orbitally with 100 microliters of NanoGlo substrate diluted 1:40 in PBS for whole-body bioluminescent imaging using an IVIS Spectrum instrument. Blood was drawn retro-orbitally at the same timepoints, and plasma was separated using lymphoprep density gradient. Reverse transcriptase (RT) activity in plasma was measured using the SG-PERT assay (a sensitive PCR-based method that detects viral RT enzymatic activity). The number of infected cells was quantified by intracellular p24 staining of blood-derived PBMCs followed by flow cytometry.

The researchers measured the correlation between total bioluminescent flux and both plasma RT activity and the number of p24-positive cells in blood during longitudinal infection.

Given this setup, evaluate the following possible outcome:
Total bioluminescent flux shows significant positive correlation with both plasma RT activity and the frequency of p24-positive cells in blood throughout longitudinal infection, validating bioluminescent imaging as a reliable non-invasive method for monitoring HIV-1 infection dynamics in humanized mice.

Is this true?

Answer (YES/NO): YES